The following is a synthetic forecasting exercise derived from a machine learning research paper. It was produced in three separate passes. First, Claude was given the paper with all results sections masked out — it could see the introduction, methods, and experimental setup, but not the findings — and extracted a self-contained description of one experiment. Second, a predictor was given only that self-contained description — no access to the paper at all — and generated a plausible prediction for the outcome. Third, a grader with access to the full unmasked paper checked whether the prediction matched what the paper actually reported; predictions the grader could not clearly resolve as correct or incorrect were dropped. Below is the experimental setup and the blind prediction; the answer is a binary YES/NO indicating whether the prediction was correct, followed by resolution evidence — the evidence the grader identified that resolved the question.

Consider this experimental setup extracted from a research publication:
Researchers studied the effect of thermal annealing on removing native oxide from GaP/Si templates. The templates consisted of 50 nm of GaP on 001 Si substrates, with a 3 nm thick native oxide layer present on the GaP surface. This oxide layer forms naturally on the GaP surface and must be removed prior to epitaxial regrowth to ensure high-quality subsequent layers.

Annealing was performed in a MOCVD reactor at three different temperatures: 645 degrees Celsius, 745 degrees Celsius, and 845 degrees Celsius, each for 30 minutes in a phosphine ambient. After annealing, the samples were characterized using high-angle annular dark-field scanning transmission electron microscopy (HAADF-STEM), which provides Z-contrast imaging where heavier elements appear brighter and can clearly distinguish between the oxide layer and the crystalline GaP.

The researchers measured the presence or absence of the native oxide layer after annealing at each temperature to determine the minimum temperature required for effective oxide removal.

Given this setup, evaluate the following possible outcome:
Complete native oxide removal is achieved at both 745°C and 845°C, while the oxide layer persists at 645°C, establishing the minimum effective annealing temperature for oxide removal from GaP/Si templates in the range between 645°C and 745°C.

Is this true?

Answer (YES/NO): YES